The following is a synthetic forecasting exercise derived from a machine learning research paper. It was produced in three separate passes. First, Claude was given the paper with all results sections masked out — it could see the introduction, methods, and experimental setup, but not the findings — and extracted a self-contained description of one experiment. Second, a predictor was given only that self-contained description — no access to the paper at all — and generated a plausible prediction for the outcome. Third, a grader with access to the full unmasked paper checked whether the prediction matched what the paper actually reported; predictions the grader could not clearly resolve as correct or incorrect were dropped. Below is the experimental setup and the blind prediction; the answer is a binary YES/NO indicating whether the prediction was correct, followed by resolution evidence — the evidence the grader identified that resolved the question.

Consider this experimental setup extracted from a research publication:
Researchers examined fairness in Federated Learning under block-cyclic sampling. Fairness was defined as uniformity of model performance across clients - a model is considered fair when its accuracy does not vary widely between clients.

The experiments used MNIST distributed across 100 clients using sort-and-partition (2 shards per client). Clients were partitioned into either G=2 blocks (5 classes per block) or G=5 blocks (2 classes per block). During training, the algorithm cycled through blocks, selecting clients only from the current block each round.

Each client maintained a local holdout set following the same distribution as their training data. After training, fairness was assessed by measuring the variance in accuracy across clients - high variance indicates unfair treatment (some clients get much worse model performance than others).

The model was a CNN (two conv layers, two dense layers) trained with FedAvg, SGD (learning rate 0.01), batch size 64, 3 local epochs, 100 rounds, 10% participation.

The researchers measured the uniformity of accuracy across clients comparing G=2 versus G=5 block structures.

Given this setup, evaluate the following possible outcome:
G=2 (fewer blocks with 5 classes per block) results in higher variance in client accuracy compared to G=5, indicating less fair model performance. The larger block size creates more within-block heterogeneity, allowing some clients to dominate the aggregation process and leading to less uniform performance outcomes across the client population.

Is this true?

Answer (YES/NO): NO